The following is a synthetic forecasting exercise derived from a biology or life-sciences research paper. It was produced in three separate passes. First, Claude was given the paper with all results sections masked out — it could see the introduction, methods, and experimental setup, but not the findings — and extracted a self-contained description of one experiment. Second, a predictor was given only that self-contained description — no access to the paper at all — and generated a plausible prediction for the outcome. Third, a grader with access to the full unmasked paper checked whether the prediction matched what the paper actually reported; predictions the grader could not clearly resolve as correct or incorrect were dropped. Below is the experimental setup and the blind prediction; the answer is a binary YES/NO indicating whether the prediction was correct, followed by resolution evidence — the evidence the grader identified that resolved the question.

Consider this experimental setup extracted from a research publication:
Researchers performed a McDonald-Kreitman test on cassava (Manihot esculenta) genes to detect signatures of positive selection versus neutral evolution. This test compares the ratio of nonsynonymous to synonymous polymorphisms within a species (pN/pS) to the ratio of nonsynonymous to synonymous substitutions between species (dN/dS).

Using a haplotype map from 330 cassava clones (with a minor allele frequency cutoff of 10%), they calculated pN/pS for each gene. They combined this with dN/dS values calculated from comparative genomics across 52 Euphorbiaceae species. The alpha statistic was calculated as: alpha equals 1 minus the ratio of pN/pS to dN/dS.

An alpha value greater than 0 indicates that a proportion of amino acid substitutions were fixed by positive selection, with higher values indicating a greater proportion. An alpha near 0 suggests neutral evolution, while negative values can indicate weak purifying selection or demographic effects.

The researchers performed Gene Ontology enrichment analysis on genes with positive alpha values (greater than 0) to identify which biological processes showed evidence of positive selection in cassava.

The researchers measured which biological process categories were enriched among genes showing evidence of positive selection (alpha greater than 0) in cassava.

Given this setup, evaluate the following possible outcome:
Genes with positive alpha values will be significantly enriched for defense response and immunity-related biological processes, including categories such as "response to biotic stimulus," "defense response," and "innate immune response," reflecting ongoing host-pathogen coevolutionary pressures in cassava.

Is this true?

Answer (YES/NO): YES